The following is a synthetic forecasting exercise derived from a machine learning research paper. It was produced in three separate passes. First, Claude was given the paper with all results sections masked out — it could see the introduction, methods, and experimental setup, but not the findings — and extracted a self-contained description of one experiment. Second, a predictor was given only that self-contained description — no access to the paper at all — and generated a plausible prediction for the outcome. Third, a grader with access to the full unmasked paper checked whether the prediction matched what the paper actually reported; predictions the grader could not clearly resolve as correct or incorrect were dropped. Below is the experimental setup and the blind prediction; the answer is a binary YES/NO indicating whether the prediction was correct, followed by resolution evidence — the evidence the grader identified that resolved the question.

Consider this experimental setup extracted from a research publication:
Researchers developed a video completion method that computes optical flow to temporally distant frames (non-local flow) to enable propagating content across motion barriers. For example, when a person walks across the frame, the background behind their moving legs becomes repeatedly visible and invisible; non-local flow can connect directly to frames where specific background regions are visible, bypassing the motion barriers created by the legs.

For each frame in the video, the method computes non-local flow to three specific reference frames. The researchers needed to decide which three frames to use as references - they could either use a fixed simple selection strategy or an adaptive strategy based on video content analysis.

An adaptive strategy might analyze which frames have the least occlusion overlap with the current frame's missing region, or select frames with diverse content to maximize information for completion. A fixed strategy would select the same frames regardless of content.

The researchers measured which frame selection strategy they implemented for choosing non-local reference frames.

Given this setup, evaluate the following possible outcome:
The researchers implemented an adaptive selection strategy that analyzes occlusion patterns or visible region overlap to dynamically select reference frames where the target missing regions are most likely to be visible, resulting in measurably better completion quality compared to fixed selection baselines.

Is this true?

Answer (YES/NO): NO